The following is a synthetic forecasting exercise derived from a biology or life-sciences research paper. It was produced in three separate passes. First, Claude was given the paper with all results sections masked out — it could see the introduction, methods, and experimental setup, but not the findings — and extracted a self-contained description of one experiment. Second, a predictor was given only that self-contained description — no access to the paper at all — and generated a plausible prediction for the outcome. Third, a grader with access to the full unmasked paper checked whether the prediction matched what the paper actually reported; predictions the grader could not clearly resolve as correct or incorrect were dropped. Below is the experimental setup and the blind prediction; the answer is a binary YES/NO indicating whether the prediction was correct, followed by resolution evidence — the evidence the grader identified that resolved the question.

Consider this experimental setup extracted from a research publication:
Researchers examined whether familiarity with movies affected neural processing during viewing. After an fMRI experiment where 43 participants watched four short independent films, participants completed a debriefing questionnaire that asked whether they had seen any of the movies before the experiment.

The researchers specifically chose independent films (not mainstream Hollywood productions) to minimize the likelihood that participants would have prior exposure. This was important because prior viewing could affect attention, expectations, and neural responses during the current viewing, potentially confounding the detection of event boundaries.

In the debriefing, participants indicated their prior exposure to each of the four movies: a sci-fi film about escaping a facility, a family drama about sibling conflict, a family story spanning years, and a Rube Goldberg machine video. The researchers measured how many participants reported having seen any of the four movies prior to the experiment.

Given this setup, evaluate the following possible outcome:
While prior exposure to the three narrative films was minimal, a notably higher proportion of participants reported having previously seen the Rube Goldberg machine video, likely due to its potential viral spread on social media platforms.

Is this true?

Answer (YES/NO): NO